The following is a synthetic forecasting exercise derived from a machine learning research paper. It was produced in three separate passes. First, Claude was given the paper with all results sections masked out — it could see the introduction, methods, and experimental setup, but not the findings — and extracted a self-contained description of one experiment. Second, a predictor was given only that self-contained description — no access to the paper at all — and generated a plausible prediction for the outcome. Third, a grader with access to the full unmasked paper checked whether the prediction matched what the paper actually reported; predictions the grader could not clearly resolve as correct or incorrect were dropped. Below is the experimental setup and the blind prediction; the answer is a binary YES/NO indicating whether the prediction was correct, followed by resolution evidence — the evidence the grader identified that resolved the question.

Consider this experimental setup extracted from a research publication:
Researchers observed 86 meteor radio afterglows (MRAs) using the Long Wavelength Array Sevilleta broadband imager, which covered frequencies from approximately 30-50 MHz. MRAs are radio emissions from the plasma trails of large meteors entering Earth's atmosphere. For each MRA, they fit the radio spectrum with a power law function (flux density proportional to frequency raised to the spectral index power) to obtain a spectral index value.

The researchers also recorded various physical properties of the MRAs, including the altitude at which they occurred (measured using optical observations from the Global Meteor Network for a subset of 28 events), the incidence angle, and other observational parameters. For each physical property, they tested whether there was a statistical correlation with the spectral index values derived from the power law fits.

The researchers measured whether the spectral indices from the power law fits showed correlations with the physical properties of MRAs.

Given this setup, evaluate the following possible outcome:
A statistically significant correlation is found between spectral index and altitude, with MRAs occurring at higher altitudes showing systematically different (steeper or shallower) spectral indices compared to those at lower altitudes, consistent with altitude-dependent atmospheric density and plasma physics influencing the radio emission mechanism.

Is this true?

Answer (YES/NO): NO